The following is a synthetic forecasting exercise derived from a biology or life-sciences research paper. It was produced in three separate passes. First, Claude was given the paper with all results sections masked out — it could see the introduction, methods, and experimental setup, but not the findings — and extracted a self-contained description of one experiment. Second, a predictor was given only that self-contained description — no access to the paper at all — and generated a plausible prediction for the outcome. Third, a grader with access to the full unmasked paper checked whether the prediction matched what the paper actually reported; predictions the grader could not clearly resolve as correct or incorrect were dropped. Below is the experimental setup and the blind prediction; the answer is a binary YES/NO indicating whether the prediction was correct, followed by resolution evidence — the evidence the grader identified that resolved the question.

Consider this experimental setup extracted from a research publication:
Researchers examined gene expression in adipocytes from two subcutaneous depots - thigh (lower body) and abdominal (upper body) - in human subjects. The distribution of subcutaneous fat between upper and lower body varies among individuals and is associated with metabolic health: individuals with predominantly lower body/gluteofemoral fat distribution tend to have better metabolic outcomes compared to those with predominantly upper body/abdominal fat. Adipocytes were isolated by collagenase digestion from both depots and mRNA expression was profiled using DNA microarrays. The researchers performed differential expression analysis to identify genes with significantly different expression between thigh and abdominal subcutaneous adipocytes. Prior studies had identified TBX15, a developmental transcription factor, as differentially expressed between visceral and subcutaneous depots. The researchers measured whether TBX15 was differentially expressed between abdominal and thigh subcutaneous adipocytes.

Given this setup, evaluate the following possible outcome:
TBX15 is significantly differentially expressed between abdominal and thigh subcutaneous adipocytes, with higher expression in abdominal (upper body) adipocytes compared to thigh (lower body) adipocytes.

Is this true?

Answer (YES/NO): NO